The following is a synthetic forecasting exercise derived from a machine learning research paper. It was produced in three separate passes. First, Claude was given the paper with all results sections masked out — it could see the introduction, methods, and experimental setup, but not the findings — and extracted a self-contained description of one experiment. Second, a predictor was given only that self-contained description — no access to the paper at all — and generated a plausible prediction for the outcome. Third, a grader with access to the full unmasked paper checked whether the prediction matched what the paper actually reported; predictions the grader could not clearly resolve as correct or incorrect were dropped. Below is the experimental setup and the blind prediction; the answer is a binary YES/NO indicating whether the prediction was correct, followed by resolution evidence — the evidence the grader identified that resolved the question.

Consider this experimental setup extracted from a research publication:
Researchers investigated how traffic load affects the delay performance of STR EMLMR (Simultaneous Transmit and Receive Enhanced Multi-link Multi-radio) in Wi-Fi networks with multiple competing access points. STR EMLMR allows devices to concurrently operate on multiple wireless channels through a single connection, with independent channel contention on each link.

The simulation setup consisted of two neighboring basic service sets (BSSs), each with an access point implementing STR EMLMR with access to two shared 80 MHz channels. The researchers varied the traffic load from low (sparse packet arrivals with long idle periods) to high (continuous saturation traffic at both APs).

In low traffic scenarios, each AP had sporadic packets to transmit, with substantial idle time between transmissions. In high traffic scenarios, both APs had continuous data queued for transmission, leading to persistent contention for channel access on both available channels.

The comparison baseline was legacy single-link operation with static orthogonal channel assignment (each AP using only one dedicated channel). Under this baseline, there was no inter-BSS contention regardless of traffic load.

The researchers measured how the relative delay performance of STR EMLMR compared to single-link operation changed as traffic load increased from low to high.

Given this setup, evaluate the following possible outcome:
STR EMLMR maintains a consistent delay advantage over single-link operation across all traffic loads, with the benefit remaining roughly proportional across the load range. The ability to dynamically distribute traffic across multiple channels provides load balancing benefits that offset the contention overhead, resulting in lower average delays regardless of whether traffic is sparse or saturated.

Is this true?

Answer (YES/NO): NO